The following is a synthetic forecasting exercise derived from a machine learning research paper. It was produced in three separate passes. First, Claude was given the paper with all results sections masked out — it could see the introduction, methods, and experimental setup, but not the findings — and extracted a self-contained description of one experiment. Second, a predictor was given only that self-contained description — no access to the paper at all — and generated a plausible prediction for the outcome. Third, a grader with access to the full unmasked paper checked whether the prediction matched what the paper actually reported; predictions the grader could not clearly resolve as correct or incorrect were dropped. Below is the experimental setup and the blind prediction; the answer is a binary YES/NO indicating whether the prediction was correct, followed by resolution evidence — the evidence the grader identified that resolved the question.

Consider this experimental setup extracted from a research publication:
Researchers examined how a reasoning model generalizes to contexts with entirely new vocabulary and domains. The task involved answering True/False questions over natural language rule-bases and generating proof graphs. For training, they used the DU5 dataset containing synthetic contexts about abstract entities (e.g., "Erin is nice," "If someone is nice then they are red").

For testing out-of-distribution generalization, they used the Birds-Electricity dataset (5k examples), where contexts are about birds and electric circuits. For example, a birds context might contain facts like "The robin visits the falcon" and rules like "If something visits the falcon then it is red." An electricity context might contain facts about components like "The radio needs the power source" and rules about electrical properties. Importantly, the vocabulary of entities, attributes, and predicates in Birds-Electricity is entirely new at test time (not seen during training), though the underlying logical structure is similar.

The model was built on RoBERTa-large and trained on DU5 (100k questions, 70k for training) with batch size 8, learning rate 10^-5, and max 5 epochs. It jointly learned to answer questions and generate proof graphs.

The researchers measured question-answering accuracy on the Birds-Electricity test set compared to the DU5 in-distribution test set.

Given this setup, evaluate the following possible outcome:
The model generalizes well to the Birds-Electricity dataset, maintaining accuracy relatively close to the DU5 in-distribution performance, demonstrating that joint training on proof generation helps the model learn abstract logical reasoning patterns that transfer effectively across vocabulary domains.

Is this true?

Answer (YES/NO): NO